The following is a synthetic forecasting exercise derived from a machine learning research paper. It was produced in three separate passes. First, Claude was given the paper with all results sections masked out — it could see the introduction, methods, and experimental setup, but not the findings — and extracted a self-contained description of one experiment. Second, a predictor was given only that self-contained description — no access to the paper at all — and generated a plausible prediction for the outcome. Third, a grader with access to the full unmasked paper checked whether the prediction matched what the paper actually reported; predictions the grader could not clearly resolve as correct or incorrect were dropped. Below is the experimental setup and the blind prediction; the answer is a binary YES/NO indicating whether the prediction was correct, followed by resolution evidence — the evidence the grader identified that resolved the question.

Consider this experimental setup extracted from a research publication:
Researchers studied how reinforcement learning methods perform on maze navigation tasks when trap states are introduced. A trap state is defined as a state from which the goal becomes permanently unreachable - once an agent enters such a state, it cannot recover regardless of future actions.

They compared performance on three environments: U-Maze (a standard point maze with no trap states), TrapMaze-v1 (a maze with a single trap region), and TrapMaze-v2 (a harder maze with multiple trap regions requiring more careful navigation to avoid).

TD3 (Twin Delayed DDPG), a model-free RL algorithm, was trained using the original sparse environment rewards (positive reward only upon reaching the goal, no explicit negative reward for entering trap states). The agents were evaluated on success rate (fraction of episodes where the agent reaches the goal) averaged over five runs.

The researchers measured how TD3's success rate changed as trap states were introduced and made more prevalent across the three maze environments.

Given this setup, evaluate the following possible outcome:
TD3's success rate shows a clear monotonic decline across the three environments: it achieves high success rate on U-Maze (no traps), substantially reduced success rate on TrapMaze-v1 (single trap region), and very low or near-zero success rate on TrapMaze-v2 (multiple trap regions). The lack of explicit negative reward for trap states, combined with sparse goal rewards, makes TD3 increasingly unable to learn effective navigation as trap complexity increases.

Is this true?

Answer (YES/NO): NO